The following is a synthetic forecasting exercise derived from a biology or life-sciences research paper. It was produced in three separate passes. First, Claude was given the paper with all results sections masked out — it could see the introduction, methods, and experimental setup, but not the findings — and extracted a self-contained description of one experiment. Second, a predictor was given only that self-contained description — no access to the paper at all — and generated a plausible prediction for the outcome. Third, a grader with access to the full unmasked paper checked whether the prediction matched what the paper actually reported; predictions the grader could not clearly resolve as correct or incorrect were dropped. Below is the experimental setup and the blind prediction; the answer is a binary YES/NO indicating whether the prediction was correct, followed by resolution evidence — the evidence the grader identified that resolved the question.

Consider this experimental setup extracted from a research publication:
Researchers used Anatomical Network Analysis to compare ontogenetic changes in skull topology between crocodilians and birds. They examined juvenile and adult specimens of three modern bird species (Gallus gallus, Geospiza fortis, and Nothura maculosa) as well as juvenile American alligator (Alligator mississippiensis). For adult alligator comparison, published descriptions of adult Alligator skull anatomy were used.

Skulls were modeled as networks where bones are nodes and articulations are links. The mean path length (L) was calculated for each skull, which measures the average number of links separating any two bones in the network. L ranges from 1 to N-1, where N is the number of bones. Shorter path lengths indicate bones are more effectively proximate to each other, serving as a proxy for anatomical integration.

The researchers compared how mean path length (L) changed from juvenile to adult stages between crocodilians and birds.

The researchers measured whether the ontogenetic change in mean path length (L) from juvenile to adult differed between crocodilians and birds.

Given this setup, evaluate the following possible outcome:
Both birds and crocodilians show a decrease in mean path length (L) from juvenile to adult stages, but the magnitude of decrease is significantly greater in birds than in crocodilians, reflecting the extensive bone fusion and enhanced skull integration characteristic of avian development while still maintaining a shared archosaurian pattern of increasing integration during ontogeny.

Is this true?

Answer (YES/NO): NO